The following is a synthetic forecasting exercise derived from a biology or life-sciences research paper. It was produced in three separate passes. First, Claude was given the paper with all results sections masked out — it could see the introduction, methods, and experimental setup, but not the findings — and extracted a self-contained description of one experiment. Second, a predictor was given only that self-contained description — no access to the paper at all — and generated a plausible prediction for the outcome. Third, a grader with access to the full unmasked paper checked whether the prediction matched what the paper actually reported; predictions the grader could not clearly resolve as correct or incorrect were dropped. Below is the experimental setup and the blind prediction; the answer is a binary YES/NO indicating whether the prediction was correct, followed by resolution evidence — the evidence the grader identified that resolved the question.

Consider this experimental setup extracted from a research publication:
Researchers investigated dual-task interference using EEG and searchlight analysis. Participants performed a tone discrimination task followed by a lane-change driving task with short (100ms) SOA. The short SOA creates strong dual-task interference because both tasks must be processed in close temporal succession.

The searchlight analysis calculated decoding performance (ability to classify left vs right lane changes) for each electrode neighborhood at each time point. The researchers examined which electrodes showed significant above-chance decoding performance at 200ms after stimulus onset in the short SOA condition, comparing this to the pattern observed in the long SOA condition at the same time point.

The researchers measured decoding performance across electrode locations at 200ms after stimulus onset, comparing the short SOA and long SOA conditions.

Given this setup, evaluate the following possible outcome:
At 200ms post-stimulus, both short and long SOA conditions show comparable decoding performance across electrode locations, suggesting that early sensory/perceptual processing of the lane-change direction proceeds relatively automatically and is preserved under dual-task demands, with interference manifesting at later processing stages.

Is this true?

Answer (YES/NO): NO